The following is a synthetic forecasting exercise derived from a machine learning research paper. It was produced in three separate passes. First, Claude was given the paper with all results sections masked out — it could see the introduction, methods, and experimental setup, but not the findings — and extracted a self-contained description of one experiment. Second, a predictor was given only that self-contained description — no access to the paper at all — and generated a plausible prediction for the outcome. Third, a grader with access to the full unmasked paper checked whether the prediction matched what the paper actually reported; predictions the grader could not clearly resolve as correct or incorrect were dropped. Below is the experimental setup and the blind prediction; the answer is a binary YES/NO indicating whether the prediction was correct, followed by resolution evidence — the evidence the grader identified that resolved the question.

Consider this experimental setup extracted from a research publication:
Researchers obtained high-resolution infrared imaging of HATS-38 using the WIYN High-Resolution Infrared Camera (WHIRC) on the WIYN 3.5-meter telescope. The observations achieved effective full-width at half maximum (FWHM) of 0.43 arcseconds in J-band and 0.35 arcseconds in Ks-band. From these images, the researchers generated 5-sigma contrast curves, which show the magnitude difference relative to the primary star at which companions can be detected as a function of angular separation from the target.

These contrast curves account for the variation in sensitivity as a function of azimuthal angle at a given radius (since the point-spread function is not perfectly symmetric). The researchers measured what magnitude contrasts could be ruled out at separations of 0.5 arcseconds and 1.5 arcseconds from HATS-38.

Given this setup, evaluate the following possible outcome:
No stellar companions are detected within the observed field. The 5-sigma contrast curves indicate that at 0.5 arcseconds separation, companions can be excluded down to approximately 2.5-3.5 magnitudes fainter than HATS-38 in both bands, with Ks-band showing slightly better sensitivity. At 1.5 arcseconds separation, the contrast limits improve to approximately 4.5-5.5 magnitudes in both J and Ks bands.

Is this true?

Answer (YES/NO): NO